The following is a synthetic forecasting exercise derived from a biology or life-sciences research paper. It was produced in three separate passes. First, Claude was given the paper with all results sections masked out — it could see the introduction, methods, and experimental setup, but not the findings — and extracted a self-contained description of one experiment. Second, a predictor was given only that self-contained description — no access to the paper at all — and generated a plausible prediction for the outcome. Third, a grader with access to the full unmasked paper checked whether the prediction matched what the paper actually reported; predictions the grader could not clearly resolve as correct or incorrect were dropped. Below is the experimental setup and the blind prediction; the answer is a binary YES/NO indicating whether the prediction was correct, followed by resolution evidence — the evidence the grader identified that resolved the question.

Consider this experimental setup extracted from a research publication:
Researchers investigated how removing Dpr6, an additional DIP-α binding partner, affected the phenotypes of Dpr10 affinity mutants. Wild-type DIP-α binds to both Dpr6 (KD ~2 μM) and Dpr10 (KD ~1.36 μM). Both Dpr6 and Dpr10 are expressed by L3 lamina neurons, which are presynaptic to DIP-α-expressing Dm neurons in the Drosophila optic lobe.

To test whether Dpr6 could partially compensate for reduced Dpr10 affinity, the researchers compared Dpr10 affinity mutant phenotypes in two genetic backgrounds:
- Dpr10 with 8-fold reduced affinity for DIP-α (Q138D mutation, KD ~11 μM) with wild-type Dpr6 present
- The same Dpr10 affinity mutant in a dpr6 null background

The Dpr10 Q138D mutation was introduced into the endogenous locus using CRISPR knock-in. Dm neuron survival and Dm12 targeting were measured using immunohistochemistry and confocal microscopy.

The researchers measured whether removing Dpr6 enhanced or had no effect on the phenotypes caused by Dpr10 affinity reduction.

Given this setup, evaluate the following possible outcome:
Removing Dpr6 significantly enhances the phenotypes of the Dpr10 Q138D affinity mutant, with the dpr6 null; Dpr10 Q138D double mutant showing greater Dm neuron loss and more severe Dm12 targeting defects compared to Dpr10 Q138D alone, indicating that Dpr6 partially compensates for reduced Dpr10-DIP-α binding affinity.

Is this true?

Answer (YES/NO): YES